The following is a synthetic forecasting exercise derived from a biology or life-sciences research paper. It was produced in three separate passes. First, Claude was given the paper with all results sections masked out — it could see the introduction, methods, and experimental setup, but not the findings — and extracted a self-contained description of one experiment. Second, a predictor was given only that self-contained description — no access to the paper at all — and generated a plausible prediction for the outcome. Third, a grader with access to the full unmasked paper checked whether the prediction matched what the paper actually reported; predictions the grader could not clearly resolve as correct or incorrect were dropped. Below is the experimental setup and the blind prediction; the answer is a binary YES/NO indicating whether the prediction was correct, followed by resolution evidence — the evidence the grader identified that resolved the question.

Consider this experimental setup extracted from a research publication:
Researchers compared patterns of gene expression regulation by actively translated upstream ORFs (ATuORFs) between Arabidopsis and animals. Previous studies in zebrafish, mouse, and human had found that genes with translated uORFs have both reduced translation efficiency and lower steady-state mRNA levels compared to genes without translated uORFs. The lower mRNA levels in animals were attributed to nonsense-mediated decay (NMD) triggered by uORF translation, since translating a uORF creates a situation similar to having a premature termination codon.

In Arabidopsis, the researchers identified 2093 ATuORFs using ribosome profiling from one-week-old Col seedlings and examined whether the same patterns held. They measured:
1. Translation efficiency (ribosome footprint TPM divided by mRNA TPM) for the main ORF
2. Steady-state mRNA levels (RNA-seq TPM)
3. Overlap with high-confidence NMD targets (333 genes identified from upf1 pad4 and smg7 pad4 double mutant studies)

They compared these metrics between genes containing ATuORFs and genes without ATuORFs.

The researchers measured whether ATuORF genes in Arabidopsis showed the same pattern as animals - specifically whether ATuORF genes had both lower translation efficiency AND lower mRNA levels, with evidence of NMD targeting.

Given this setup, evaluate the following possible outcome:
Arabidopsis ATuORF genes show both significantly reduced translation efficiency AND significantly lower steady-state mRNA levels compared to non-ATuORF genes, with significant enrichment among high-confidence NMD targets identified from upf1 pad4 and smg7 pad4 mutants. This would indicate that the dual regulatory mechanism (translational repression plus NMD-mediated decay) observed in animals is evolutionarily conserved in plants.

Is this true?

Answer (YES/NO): NO